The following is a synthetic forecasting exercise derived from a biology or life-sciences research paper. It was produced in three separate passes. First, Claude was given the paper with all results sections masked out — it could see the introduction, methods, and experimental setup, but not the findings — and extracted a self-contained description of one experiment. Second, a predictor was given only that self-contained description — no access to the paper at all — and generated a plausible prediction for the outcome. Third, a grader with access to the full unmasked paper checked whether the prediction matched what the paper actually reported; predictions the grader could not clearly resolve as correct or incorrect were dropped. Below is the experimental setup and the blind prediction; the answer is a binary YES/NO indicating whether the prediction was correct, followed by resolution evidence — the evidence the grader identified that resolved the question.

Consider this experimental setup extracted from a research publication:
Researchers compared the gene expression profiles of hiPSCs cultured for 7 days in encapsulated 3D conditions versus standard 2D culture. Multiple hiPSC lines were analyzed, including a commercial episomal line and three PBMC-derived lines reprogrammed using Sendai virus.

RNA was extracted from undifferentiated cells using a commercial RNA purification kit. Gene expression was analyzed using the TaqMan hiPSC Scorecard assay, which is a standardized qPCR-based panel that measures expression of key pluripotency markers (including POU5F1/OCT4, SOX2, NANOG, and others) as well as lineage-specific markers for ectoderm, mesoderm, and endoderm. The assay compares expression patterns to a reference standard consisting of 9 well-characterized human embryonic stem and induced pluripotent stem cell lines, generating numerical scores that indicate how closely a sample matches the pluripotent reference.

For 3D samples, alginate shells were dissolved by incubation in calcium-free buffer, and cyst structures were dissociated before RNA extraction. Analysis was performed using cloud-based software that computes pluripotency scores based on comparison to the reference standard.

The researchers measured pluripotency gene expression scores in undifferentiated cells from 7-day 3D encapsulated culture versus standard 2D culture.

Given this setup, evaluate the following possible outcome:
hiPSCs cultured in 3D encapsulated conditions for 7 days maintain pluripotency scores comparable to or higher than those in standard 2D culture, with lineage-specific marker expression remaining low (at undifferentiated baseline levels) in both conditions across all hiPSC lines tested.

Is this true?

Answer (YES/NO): YES